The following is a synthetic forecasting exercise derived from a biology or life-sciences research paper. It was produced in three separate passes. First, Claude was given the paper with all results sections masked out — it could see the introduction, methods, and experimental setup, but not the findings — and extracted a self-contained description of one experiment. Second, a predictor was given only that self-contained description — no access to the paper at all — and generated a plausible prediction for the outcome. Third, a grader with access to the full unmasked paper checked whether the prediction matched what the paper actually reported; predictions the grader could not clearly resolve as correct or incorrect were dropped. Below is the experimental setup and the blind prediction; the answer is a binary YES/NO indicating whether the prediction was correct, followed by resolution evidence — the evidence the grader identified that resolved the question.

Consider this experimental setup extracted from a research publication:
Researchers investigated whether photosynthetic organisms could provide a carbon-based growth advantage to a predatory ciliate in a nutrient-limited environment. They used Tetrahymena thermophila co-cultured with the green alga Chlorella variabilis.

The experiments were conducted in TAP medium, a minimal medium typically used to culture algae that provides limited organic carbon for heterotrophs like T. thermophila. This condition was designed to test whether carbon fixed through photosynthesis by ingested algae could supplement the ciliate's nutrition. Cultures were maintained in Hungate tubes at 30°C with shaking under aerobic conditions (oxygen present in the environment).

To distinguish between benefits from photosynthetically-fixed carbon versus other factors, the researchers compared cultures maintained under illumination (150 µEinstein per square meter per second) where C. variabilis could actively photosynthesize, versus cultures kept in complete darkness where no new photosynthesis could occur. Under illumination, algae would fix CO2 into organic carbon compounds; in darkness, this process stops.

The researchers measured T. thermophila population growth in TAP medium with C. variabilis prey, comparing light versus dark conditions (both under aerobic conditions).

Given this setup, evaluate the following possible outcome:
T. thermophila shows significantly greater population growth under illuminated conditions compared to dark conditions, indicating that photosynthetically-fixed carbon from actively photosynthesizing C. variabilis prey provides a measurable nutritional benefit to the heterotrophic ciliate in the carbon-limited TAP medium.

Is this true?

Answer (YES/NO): NO